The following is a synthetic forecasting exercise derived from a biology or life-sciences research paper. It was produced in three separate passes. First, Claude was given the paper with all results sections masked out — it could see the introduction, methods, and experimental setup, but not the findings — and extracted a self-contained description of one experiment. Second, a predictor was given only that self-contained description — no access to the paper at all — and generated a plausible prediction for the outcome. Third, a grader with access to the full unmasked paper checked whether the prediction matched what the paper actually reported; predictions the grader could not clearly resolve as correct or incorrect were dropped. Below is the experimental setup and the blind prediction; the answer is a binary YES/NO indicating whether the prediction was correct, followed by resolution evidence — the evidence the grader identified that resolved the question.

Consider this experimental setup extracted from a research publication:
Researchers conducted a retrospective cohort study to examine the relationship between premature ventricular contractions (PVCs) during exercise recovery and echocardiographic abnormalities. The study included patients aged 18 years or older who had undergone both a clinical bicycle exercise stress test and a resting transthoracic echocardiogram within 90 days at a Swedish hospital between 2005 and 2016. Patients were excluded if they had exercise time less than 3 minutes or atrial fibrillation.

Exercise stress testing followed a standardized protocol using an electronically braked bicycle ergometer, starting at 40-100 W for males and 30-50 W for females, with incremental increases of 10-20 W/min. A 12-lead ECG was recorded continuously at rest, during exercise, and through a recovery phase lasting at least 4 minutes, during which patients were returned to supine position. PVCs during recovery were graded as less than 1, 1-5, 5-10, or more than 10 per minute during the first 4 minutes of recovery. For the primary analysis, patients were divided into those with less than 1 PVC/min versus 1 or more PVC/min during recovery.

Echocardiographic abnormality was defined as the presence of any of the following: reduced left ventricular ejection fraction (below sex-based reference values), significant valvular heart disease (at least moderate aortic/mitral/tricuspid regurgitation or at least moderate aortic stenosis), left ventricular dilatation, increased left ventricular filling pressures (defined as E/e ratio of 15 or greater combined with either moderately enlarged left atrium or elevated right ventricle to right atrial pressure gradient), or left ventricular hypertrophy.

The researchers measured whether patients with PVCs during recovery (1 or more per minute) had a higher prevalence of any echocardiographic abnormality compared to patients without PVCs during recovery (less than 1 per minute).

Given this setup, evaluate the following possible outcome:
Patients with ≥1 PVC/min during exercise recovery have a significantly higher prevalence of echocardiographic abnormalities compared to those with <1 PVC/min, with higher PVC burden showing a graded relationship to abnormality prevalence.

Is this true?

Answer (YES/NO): NO